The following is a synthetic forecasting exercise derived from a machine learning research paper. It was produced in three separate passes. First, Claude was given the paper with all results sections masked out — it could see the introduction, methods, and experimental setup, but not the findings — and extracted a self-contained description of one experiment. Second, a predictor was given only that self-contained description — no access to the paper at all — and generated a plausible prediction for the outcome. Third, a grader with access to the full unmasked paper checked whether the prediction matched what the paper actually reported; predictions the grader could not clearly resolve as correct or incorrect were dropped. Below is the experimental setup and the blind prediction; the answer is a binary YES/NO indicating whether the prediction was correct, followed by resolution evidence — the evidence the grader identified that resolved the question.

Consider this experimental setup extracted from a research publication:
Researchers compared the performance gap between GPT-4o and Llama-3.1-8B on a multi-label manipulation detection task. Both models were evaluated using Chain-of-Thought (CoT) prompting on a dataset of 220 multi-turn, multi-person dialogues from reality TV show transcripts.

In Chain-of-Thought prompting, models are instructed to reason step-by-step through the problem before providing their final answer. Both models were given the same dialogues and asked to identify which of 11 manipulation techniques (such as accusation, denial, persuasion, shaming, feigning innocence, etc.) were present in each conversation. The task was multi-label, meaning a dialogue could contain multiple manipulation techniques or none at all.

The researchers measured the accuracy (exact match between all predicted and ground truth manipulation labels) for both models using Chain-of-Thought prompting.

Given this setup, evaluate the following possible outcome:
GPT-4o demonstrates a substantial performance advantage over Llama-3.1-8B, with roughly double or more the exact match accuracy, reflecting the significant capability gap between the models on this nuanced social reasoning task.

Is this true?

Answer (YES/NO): NO